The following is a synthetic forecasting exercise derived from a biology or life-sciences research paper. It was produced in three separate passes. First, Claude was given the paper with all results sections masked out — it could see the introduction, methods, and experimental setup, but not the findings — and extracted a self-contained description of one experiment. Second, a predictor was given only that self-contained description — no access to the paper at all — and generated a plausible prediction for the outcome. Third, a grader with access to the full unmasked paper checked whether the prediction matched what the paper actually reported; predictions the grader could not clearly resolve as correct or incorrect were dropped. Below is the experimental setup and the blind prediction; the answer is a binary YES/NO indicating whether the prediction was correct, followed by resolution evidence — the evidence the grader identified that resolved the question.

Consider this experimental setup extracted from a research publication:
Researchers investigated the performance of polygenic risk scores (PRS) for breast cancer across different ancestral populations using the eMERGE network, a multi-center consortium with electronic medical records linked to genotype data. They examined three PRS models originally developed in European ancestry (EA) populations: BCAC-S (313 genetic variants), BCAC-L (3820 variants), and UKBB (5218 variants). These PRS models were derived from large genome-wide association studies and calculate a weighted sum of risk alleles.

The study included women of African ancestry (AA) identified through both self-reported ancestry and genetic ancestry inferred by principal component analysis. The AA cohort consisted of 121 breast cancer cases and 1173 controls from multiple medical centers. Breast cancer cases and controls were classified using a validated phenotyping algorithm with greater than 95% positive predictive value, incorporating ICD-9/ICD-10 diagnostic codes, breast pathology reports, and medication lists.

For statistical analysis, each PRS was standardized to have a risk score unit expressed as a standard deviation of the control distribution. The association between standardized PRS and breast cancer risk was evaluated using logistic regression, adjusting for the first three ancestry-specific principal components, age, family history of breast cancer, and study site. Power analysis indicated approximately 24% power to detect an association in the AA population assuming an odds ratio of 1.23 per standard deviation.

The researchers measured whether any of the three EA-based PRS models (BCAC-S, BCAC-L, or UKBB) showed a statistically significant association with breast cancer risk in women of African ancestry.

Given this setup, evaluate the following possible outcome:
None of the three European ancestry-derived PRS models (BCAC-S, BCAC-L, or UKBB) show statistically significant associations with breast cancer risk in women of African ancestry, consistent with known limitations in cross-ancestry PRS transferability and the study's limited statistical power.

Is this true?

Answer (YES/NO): YES